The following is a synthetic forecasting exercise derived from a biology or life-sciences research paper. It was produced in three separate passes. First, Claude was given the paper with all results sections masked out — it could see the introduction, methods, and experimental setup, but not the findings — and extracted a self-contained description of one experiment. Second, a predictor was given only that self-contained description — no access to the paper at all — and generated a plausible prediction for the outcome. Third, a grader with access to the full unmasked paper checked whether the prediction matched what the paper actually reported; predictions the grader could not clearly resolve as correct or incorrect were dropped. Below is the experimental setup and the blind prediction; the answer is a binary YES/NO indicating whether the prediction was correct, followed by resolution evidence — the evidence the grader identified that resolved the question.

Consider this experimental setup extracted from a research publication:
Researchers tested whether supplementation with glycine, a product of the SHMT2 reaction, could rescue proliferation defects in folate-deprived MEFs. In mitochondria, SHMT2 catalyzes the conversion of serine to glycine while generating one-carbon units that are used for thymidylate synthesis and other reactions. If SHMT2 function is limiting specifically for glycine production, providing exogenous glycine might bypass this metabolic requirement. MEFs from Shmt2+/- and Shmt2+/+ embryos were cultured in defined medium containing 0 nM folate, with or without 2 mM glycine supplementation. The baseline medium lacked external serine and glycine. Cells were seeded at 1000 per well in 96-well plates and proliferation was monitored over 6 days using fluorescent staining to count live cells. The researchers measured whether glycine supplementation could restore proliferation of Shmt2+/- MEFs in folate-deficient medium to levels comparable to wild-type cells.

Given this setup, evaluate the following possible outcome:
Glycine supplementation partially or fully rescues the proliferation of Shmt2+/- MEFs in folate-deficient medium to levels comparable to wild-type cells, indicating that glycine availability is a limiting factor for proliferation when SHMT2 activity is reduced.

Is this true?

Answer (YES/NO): NO